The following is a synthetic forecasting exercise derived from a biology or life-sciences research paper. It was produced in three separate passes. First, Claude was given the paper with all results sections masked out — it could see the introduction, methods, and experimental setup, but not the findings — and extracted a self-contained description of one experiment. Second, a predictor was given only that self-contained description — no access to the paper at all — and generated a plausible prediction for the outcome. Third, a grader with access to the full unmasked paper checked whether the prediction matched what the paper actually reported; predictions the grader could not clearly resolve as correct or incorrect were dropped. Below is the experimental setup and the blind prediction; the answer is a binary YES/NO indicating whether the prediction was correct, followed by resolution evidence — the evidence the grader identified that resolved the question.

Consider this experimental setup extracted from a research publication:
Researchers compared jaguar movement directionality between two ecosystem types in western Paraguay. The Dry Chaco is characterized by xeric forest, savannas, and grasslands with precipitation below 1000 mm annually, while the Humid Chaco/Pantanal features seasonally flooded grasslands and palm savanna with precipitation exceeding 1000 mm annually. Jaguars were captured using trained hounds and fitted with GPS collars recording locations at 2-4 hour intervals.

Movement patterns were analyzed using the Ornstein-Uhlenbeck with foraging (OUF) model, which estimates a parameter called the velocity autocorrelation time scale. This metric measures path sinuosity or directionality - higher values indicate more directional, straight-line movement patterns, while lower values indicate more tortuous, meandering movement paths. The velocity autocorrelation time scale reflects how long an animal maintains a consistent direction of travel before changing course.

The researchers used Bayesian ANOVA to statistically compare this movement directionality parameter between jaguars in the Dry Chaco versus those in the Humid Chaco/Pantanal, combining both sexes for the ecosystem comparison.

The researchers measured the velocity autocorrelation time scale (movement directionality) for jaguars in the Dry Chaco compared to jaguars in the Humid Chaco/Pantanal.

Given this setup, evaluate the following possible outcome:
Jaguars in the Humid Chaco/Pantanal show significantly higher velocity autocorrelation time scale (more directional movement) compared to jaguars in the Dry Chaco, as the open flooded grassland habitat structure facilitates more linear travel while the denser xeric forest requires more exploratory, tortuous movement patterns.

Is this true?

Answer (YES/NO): NO